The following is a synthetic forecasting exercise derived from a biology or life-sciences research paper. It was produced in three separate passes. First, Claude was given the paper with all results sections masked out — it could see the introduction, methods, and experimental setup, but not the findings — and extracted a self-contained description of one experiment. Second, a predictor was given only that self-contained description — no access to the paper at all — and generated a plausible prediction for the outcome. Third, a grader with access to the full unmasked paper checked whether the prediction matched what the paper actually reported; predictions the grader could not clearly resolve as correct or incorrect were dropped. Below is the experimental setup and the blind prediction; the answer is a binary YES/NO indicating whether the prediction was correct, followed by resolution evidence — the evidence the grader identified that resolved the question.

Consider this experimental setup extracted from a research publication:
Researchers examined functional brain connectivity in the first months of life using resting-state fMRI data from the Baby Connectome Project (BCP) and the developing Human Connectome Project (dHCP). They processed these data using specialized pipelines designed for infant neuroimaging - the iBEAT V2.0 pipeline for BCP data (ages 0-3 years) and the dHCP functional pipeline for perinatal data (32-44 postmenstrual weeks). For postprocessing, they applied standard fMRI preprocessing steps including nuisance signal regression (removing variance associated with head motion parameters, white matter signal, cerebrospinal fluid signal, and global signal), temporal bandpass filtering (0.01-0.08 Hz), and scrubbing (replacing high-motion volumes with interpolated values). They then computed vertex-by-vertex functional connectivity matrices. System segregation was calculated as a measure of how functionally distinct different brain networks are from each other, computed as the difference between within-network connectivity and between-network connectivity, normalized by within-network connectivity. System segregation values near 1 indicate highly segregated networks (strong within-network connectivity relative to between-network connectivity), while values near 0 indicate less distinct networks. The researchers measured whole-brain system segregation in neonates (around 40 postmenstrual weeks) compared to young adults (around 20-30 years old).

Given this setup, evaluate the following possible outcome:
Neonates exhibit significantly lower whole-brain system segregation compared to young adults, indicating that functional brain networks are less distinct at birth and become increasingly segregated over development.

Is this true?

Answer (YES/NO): YES